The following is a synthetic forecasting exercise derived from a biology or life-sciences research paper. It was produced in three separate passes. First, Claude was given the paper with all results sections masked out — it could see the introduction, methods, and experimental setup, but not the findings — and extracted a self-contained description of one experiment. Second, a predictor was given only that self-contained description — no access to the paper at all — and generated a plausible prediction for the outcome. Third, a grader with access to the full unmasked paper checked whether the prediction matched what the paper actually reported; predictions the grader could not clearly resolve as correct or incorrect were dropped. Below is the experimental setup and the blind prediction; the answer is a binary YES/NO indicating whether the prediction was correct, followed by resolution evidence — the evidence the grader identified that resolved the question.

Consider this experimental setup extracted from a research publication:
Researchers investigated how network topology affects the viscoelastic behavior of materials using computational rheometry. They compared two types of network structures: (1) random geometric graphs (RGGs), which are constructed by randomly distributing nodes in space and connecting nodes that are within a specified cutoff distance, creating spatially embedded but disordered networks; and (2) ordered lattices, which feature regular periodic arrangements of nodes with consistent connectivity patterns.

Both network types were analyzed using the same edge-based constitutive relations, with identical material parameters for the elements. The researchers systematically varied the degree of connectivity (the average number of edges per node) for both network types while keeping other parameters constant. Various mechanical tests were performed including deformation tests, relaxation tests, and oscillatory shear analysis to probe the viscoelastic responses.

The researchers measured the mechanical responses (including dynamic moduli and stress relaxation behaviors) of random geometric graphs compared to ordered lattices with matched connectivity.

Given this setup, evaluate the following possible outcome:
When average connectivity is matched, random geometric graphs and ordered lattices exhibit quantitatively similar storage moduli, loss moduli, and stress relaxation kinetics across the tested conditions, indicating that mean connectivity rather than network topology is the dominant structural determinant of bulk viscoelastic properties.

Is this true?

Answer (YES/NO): YES